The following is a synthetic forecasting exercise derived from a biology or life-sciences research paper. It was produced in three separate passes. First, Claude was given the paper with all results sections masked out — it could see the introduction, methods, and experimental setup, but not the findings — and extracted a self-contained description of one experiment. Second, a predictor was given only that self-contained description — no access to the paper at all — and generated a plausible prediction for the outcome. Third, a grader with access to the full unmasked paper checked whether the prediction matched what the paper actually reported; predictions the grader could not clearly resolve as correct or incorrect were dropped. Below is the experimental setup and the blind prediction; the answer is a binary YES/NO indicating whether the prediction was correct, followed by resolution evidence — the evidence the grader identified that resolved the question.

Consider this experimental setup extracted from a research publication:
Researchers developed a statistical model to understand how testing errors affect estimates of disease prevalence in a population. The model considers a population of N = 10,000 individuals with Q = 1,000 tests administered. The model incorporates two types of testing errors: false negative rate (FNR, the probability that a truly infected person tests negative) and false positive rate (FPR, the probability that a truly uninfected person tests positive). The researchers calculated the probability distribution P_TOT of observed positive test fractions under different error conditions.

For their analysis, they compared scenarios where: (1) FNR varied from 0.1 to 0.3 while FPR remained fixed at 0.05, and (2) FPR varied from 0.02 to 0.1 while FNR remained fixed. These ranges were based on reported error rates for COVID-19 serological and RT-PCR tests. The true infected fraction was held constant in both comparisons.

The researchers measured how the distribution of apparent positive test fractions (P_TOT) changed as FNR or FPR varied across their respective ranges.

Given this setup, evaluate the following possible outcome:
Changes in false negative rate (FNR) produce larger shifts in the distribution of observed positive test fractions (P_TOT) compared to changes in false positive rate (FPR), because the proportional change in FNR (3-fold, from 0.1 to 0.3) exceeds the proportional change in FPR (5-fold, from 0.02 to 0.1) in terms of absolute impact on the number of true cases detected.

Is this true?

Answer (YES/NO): NO